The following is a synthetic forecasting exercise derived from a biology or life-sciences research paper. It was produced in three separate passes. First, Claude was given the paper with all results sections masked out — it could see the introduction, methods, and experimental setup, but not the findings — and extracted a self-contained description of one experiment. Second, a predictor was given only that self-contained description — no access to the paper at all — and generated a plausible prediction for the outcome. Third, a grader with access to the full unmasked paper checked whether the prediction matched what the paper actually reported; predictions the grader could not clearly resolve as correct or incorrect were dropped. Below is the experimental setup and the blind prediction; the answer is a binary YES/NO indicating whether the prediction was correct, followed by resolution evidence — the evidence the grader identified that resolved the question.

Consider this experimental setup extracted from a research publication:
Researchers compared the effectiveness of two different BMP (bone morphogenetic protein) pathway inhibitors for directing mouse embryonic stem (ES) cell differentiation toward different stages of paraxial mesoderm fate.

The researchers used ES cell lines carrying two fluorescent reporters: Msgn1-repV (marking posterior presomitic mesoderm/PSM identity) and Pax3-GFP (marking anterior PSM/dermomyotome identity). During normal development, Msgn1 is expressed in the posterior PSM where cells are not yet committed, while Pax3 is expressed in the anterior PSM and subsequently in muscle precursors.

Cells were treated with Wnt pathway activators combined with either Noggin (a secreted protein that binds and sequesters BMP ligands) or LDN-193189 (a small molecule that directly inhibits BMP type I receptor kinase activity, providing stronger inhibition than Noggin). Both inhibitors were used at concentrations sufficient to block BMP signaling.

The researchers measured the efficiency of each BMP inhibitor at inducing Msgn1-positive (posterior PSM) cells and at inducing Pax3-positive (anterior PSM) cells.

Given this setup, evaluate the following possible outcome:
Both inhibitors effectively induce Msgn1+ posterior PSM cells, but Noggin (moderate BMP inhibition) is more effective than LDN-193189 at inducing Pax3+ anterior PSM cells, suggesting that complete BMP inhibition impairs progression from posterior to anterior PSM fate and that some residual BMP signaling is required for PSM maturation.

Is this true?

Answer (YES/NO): NO